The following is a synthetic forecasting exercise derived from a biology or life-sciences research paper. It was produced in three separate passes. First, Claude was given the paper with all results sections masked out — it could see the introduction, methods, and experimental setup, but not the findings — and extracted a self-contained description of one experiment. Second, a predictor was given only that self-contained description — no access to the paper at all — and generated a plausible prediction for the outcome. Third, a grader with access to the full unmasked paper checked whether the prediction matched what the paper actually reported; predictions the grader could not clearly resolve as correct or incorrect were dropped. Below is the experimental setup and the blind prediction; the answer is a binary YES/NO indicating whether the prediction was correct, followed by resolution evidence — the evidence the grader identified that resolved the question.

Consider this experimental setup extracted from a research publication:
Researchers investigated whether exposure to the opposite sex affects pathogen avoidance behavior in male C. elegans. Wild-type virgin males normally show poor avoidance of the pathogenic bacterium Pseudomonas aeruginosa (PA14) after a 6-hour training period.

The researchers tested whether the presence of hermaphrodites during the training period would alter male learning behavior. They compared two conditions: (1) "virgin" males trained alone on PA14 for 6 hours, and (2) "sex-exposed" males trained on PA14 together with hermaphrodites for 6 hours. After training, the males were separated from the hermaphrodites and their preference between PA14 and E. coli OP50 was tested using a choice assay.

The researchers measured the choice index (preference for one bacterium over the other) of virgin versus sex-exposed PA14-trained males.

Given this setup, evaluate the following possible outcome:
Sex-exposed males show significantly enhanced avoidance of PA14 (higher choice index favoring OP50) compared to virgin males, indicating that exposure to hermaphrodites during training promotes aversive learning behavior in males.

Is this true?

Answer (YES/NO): YES